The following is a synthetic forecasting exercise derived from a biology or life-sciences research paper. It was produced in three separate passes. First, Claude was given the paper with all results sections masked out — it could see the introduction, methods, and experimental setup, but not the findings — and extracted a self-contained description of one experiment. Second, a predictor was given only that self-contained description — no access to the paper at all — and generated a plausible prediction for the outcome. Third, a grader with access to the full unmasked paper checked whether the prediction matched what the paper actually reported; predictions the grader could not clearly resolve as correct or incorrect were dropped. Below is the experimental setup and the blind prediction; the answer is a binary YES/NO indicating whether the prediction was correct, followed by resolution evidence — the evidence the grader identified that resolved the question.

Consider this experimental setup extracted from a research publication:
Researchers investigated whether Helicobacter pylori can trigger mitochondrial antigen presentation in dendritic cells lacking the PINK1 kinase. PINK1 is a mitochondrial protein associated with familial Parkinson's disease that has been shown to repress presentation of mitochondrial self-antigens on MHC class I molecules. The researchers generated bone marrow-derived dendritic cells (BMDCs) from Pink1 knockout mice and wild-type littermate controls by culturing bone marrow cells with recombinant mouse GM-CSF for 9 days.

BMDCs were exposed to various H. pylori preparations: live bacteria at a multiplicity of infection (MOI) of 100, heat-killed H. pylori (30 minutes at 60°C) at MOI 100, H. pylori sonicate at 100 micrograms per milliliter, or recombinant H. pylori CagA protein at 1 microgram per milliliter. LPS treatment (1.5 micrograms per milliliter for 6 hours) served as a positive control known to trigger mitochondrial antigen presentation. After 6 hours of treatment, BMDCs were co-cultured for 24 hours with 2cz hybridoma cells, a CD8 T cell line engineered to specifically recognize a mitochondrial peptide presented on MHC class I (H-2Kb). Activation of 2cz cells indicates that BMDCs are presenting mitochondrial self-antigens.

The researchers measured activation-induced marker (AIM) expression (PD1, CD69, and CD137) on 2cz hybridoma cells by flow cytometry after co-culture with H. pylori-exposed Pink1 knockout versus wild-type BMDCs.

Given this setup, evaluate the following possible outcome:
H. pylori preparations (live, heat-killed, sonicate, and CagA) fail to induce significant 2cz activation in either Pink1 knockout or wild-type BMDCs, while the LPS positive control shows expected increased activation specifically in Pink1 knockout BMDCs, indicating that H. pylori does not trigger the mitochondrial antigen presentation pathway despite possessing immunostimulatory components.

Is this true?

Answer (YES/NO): NO